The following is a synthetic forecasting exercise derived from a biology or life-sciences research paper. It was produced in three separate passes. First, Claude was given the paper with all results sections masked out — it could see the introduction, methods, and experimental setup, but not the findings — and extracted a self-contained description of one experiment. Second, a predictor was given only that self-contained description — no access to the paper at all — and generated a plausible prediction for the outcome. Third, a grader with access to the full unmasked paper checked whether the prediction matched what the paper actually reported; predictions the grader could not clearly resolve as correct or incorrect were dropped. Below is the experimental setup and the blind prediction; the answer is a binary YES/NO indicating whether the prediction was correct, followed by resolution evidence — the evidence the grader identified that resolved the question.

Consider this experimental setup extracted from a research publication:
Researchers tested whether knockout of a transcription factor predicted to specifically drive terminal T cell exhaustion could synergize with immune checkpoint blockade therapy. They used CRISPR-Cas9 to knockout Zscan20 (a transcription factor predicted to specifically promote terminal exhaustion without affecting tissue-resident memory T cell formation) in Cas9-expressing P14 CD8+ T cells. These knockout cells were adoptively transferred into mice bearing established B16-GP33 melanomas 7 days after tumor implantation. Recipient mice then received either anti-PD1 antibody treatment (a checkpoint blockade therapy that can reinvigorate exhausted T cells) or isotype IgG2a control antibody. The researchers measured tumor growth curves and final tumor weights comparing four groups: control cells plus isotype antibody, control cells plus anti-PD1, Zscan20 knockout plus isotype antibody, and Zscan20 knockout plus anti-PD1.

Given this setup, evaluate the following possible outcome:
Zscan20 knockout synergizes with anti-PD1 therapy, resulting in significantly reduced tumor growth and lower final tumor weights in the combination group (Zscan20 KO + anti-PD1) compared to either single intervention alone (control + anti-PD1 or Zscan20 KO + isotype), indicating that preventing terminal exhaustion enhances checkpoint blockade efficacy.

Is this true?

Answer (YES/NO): YES